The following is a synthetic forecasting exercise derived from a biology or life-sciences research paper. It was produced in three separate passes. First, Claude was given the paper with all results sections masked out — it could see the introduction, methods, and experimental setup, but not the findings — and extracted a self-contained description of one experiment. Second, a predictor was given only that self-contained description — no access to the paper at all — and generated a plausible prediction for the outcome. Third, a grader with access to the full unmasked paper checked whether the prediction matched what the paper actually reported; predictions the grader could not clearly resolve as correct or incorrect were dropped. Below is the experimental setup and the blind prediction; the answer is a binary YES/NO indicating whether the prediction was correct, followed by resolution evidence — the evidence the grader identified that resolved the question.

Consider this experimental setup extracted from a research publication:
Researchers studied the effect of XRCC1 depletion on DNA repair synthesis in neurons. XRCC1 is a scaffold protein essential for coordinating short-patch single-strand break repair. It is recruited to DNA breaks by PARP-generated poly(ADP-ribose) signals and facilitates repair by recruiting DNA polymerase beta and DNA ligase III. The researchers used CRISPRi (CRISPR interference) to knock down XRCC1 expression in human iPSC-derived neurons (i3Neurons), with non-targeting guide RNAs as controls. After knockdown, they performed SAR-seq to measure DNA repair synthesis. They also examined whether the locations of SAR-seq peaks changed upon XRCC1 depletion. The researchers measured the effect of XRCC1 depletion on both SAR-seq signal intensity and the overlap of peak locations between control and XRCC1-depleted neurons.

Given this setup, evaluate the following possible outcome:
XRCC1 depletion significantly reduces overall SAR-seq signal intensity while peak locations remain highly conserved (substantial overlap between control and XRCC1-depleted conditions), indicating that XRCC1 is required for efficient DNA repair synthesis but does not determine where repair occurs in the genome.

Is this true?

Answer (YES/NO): NO